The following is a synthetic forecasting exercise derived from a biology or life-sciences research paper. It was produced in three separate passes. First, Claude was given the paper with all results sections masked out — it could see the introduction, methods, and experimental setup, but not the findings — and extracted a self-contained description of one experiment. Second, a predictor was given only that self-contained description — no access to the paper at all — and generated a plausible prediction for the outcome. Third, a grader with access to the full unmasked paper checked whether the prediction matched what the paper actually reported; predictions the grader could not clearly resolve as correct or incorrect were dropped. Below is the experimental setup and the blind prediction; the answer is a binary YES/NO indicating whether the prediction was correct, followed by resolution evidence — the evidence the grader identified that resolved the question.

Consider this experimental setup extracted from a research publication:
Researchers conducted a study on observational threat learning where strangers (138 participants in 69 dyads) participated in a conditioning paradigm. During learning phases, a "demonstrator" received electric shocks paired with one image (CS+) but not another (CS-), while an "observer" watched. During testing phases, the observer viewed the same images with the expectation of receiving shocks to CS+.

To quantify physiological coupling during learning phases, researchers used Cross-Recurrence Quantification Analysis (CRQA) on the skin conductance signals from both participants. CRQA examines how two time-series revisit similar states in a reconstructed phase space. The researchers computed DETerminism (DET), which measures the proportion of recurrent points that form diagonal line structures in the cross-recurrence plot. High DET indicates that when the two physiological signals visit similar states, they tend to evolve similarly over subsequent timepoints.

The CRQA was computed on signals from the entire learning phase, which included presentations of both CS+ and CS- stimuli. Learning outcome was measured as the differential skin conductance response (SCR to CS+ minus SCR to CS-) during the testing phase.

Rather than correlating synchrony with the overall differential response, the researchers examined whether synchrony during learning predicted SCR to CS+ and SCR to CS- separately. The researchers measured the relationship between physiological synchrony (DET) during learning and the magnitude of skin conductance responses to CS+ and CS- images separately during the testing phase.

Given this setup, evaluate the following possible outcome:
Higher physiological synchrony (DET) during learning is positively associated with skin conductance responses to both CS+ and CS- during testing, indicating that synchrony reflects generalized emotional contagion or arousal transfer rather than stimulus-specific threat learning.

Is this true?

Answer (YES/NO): NO